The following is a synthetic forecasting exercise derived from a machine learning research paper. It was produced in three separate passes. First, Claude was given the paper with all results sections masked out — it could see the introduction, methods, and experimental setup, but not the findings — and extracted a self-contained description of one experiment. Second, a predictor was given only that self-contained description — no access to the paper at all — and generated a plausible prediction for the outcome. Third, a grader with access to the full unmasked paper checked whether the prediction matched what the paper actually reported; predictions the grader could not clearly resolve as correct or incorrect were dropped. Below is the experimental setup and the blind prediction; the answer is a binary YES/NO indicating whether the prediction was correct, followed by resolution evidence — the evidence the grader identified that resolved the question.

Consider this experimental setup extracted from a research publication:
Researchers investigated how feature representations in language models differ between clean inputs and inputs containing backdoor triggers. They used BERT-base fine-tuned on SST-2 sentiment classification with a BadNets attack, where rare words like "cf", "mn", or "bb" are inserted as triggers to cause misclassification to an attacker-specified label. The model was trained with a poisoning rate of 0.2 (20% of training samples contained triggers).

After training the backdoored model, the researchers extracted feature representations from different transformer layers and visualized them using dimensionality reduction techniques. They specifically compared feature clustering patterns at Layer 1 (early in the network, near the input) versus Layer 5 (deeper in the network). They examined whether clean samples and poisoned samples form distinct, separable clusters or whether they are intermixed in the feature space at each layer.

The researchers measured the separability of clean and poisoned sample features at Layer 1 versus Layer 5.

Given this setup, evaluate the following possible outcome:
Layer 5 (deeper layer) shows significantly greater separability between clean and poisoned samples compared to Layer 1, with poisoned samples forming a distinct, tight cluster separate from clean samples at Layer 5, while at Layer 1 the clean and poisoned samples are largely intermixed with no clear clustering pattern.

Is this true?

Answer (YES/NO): YES